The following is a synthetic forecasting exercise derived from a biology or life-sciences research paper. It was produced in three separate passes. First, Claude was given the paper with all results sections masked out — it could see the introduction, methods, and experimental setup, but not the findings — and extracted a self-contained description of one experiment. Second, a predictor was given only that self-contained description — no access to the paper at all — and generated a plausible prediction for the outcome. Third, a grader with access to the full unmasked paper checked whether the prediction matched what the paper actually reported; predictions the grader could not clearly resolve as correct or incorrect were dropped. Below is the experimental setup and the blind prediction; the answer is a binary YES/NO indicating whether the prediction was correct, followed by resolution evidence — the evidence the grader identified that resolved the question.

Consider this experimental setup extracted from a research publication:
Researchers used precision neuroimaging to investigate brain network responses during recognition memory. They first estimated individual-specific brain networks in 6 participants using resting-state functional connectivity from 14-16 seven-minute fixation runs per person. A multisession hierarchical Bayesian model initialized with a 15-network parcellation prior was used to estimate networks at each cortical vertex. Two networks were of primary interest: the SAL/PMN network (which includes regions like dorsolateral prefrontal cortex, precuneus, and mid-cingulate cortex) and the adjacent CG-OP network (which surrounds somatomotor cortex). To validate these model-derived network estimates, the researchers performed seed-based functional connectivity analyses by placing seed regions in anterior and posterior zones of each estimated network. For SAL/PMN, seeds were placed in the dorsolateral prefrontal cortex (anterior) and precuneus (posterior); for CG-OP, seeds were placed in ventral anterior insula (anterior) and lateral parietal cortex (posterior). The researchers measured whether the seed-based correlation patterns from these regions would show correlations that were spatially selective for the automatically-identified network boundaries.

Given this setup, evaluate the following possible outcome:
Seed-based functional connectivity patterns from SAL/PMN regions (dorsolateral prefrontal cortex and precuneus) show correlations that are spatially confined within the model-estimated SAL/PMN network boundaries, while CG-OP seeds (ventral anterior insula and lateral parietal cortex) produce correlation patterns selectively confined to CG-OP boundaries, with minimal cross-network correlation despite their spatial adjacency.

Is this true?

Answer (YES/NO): YES